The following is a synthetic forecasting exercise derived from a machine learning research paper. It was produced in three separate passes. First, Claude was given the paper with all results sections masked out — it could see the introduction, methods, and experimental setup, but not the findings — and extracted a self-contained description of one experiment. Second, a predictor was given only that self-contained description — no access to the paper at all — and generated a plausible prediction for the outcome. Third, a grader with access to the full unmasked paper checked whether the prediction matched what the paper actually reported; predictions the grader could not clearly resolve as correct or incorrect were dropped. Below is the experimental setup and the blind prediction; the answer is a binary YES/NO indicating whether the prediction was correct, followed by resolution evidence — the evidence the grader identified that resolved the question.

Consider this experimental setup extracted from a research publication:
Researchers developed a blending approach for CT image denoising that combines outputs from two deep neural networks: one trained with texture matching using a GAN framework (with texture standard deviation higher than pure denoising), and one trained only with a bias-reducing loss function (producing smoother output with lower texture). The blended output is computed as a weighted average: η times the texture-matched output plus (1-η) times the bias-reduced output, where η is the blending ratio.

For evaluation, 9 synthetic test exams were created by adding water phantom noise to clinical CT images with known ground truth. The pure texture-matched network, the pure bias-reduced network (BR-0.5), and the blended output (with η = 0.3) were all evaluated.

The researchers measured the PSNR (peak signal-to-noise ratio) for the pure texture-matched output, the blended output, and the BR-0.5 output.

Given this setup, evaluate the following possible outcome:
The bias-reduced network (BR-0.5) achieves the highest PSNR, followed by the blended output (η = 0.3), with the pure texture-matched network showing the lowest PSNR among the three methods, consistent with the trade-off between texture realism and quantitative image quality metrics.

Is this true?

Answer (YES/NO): YES